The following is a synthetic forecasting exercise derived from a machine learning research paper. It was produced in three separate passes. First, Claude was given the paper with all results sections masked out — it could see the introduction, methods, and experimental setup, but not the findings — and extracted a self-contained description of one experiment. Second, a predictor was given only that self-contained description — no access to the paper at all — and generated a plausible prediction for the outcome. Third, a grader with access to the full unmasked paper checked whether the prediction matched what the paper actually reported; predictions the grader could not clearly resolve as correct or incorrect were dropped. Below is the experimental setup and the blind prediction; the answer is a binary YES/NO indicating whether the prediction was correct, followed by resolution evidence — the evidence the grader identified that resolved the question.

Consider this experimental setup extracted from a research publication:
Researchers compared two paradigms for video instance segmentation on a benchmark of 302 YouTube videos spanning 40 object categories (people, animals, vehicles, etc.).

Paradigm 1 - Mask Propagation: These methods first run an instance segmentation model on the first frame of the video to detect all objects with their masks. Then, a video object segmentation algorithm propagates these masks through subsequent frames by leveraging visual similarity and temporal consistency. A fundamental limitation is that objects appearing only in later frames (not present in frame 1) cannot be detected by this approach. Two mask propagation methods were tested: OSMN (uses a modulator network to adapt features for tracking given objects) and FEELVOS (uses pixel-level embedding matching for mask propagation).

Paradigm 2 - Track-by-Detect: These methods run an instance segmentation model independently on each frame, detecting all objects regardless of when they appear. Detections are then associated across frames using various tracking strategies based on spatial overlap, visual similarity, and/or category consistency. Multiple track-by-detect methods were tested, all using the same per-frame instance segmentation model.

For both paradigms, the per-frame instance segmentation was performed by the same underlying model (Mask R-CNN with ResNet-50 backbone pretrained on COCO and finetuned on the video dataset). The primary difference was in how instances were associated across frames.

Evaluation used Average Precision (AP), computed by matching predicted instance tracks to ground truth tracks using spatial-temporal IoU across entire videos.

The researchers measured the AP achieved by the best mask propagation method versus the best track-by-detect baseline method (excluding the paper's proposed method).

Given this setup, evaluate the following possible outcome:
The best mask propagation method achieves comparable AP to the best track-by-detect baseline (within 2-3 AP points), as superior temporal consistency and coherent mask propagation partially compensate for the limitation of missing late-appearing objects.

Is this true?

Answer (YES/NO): YES